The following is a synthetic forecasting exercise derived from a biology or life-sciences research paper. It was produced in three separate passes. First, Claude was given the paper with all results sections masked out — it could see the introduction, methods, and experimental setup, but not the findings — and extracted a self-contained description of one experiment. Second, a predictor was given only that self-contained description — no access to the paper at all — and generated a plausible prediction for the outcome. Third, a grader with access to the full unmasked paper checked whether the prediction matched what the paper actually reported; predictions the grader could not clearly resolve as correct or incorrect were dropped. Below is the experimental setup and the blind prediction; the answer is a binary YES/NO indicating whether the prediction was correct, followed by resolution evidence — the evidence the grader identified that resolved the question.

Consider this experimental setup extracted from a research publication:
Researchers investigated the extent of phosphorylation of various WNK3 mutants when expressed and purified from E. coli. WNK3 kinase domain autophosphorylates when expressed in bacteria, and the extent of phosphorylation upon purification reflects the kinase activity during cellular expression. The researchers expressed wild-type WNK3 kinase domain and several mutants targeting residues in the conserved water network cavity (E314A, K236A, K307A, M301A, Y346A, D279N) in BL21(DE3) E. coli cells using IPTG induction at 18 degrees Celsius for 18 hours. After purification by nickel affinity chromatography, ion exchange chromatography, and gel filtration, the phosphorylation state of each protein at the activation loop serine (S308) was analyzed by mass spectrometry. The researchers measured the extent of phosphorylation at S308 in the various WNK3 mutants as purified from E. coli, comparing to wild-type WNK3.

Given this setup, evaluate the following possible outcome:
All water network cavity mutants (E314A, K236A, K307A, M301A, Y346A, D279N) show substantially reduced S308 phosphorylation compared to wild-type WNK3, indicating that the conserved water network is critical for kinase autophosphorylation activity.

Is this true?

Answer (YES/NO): NO